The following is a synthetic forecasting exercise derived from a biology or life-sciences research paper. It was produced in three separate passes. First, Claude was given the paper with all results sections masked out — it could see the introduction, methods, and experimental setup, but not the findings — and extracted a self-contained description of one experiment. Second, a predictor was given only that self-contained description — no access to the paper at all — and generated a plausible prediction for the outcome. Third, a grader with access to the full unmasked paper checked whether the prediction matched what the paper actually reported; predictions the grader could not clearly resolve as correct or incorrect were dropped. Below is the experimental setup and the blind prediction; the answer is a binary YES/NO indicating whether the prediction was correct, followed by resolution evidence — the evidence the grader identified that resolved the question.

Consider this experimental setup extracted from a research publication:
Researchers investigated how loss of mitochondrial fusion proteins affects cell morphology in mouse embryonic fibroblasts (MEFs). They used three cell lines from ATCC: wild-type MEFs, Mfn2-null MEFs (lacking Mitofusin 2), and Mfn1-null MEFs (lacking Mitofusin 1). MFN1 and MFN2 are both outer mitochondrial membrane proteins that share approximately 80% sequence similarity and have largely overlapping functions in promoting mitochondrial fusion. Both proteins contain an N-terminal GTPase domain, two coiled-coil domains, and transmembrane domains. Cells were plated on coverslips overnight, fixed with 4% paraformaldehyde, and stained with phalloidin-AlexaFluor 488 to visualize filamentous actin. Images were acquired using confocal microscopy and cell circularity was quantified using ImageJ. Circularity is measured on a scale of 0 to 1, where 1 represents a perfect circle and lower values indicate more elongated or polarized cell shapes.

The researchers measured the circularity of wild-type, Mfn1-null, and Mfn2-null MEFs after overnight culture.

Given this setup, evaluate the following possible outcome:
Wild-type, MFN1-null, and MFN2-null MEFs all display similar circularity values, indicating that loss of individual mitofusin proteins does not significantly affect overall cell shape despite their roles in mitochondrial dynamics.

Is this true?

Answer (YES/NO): NO